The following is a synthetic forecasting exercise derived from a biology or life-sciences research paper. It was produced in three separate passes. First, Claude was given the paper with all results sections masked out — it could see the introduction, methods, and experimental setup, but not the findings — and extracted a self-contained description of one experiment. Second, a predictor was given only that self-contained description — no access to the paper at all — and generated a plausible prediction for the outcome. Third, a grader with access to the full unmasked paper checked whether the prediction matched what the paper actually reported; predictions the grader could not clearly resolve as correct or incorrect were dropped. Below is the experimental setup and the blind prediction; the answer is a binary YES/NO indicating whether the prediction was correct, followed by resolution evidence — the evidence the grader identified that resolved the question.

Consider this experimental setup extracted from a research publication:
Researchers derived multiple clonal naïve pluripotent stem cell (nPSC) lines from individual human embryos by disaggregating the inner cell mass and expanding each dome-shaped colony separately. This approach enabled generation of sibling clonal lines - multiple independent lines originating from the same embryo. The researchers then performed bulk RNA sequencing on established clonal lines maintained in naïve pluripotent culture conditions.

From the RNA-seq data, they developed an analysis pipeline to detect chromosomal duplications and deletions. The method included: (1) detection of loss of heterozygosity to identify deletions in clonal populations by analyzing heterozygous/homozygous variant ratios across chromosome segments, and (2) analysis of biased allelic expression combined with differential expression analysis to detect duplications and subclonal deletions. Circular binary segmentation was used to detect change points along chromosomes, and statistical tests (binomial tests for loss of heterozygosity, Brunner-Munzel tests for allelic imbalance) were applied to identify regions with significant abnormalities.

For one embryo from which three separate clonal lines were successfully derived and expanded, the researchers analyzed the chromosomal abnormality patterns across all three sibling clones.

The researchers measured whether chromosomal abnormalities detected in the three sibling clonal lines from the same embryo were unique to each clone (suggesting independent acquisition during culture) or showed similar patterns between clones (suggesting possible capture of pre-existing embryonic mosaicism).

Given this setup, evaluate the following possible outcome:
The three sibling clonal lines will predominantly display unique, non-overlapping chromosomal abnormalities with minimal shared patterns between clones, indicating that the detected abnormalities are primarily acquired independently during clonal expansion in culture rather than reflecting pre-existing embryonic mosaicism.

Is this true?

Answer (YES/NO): NO